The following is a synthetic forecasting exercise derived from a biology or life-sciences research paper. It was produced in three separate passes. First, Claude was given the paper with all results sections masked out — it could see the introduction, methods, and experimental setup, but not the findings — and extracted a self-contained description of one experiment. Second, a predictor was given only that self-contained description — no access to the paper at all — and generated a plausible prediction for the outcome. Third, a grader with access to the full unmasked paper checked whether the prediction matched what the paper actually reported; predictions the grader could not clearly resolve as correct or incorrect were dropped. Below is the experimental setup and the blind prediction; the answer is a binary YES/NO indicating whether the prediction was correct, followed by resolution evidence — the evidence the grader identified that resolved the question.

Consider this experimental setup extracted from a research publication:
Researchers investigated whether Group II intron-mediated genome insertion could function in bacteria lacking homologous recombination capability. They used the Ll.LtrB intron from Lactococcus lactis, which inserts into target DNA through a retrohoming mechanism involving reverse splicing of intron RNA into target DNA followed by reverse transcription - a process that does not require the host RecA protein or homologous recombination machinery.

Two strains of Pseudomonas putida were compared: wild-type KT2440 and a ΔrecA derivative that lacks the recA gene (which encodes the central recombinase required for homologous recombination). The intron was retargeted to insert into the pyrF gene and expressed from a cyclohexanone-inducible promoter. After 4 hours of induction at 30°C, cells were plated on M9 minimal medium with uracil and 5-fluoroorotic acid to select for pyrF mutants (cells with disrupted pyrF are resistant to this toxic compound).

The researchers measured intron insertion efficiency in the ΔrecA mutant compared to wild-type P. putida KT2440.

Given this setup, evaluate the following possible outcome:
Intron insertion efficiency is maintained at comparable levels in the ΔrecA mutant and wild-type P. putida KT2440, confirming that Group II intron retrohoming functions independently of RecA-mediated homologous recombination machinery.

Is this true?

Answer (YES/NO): YES